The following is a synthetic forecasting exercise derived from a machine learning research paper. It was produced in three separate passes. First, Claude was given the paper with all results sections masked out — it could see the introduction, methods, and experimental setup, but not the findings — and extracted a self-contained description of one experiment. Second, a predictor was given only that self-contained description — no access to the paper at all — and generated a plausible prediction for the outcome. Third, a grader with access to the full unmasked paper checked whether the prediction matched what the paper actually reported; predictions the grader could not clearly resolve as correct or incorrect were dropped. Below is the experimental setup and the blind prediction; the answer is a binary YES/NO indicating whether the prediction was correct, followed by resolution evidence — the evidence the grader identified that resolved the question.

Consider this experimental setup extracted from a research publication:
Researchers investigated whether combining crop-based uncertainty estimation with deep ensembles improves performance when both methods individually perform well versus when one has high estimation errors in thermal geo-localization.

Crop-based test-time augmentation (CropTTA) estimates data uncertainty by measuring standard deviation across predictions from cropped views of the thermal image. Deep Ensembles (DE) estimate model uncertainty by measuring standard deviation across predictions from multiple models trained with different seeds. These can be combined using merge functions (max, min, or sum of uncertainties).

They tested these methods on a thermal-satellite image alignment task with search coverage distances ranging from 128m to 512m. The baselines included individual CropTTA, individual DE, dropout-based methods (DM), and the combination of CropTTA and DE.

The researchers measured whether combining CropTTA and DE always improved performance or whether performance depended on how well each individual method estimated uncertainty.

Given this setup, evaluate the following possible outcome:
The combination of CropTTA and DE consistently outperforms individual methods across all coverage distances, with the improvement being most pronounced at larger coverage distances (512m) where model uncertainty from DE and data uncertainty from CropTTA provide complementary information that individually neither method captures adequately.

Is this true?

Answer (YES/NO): NO